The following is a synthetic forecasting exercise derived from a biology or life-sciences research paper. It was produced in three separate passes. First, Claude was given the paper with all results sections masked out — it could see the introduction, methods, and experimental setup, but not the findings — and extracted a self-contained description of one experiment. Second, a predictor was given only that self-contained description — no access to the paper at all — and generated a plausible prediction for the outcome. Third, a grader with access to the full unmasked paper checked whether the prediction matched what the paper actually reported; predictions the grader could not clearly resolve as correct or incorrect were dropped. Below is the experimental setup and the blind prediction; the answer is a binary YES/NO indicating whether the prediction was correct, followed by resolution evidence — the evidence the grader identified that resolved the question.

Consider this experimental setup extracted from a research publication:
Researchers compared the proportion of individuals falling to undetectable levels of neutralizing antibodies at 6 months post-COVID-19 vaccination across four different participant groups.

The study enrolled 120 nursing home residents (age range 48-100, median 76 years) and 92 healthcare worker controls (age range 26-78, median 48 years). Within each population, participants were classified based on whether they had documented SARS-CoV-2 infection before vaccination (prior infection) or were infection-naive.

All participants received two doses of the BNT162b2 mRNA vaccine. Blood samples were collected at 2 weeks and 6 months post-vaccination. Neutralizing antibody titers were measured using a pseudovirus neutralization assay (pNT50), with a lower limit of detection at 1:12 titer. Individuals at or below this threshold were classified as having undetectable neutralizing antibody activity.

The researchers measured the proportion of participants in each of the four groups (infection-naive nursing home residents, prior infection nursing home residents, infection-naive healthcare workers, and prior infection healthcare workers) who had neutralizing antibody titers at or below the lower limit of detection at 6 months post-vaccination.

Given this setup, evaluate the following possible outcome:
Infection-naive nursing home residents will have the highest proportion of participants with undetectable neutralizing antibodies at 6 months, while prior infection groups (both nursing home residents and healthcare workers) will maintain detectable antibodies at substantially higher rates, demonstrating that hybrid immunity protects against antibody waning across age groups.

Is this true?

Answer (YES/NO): YES